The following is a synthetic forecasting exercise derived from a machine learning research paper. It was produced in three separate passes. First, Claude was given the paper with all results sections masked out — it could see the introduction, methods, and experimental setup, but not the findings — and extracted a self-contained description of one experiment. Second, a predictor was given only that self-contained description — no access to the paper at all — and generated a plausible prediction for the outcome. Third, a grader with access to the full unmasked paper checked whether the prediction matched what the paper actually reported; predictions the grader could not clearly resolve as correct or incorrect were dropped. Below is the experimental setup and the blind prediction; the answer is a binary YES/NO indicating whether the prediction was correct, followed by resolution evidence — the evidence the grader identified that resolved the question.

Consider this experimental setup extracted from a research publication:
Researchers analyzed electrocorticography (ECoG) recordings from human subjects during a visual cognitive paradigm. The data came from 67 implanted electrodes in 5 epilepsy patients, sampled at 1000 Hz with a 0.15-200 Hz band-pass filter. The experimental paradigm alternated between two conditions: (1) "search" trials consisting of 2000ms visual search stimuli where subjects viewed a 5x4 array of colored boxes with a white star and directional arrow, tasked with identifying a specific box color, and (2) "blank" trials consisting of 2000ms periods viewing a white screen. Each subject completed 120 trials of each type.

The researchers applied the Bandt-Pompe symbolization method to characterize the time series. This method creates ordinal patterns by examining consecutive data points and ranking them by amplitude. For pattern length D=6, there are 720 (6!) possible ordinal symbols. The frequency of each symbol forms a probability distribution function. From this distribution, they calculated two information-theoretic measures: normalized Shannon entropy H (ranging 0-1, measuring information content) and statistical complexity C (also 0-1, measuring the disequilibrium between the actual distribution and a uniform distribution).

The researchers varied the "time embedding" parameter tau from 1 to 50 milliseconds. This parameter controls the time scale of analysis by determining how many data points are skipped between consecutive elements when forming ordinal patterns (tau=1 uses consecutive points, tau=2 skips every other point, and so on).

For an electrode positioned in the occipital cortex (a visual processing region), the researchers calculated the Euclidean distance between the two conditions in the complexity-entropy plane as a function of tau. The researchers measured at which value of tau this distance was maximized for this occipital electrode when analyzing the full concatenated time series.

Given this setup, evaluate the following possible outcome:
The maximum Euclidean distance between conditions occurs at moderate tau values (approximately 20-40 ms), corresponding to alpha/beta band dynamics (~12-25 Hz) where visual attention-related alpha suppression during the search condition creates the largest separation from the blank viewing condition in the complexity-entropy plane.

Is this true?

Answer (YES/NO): NO